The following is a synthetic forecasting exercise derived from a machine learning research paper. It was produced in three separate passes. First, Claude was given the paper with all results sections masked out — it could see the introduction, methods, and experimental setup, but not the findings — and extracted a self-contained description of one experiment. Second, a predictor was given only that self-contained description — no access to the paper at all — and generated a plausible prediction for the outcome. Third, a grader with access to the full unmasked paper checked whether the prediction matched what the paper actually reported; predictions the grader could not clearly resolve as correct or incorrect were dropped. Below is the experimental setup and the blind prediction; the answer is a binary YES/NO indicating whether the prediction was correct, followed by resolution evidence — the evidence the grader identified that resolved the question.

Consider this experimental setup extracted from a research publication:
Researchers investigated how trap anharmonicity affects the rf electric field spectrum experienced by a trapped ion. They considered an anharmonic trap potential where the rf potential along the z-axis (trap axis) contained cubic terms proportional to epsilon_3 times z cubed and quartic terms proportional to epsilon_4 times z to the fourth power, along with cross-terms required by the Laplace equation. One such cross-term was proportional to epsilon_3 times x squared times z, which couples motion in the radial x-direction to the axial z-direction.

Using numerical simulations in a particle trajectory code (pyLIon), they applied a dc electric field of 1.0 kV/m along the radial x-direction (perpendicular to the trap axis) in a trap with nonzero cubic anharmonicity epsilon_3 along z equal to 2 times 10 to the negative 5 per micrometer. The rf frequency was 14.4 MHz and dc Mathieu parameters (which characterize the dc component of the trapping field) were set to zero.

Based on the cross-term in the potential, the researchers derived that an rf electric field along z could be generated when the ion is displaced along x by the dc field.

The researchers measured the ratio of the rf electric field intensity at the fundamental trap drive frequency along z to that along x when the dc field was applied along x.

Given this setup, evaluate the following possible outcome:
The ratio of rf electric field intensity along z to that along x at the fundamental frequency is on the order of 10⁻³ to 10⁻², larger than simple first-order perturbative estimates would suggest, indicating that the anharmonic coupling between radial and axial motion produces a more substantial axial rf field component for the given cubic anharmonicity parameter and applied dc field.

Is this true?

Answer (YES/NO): NO